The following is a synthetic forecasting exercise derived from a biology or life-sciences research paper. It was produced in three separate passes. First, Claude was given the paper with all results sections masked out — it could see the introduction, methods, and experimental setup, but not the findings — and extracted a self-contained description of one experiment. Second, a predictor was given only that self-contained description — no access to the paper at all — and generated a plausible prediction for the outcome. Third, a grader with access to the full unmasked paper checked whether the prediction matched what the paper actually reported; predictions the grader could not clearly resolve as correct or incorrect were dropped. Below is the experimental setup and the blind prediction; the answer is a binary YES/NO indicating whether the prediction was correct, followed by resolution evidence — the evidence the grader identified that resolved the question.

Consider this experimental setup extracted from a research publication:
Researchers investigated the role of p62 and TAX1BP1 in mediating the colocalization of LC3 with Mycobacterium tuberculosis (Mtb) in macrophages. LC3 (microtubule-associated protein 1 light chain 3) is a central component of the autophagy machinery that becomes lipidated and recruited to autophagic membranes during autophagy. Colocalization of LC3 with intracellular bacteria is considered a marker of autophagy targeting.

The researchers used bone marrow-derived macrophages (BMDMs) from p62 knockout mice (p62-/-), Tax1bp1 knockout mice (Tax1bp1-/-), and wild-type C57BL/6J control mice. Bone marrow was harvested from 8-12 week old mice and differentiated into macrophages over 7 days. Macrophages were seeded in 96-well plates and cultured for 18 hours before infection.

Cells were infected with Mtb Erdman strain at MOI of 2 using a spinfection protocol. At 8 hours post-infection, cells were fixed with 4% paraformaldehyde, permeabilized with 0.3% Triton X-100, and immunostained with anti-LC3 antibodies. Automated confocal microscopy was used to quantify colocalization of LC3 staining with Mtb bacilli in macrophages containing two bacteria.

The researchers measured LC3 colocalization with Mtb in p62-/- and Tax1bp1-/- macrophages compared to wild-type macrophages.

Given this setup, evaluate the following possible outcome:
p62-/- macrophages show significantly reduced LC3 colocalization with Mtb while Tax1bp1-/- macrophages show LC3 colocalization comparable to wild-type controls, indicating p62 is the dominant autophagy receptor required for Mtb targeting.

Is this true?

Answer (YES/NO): NO